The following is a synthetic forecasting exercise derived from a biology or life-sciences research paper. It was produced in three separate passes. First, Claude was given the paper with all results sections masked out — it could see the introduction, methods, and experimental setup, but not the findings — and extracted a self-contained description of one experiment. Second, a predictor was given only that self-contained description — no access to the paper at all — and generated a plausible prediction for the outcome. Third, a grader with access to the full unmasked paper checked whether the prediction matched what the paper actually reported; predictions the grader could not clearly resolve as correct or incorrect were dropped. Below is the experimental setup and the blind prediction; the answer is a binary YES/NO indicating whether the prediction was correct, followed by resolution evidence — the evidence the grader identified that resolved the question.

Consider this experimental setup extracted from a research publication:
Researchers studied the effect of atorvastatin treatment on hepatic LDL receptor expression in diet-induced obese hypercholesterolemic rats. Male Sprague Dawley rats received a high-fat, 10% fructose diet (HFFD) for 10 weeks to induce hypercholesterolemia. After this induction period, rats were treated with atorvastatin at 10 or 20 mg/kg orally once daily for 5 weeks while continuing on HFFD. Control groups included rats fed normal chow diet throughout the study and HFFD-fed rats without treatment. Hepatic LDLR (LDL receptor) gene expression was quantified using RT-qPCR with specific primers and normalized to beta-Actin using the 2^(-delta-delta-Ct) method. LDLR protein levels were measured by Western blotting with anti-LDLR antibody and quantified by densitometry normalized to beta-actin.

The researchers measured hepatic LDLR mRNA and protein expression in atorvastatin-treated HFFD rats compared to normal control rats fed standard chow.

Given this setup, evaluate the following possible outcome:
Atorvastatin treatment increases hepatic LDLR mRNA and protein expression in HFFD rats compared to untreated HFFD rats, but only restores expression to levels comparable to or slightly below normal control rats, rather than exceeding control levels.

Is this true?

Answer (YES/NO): NO